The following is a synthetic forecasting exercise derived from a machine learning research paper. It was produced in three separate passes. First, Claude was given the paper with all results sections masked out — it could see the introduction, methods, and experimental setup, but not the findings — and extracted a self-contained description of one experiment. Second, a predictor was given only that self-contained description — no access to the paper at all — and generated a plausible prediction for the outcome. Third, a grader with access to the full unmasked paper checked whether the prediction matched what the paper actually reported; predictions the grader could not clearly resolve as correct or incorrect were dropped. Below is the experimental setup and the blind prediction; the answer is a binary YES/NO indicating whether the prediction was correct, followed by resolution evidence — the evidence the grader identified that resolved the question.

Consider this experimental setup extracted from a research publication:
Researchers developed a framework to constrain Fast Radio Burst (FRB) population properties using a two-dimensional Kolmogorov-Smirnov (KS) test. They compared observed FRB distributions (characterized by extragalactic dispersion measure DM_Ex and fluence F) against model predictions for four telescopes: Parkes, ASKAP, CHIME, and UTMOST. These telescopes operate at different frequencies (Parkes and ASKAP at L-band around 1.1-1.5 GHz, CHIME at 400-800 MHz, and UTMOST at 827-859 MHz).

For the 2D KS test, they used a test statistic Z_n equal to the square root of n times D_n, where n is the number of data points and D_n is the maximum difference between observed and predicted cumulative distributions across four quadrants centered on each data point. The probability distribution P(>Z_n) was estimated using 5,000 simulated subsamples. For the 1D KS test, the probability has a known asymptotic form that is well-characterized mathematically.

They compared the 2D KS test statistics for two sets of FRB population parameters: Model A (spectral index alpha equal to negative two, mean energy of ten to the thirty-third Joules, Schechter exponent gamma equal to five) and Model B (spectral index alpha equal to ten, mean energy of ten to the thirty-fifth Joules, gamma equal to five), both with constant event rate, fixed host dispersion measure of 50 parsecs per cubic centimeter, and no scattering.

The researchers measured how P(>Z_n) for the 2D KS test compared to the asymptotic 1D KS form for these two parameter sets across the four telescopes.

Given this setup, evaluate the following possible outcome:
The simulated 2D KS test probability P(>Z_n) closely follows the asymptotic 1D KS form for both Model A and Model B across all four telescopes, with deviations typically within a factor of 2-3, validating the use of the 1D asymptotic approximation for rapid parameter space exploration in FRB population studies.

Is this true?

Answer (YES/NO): NO